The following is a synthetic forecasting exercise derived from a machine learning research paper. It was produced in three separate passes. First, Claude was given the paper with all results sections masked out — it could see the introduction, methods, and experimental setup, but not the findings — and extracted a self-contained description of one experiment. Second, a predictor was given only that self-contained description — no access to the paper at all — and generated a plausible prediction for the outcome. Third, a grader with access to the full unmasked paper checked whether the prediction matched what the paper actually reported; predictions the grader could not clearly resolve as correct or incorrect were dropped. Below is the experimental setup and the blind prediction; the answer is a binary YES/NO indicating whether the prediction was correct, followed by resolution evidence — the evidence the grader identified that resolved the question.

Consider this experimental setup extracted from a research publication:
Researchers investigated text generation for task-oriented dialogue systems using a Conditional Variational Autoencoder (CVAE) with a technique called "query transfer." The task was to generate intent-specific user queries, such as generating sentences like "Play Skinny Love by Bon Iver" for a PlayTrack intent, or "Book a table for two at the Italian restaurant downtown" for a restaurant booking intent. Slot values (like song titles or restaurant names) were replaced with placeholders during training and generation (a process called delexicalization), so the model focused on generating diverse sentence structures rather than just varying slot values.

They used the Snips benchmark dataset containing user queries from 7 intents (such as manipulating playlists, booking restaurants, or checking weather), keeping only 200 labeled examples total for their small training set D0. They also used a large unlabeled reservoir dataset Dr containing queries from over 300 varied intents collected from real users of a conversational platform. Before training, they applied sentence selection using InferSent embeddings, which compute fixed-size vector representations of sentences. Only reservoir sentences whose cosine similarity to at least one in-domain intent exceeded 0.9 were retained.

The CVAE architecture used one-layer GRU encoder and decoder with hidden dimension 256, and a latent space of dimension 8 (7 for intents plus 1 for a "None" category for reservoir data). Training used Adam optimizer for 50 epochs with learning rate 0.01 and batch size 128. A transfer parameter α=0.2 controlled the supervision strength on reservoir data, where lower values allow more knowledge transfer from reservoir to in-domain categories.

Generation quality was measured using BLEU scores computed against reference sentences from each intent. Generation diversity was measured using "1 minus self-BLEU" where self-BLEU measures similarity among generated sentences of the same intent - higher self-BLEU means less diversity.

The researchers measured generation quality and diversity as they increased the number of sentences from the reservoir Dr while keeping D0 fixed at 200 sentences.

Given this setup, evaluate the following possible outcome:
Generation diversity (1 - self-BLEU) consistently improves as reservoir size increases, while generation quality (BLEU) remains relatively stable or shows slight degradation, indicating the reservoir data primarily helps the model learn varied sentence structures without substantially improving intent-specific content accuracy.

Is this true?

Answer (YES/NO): NO